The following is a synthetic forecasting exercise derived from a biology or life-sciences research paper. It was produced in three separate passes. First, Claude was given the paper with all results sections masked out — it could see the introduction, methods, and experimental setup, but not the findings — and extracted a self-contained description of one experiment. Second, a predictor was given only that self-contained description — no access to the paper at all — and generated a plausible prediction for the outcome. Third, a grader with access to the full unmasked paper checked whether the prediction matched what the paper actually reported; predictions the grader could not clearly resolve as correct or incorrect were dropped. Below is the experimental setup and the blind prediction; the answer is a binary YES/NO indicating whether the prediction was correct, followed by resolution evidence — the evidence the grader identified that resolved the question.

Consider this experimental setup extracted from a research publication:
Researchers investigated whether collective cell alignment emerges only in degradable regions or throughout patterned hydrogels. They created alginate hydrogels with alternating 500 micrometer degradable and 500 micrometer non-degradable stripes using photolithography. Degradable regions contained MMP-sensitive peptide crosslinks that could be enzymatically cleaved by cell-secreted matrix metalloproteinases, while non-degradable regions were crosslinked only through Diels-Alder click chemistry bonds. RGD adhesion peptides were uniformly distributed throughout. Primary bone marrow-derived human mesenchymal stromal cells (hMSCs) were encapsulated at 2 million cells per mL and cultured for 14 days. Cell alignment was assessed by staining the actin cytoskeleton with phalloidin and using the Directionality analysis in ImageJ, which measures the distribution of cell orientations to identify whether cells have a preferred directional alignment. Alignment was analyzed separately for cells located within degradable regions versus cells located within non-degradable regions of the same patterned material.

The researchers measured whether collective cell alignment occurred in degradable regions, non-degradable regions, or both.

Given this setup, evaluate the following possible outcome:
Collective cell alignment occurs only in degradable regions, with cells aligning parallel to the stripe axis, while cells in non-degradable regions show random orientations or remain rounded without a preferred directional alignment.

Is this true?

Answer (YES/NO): NO